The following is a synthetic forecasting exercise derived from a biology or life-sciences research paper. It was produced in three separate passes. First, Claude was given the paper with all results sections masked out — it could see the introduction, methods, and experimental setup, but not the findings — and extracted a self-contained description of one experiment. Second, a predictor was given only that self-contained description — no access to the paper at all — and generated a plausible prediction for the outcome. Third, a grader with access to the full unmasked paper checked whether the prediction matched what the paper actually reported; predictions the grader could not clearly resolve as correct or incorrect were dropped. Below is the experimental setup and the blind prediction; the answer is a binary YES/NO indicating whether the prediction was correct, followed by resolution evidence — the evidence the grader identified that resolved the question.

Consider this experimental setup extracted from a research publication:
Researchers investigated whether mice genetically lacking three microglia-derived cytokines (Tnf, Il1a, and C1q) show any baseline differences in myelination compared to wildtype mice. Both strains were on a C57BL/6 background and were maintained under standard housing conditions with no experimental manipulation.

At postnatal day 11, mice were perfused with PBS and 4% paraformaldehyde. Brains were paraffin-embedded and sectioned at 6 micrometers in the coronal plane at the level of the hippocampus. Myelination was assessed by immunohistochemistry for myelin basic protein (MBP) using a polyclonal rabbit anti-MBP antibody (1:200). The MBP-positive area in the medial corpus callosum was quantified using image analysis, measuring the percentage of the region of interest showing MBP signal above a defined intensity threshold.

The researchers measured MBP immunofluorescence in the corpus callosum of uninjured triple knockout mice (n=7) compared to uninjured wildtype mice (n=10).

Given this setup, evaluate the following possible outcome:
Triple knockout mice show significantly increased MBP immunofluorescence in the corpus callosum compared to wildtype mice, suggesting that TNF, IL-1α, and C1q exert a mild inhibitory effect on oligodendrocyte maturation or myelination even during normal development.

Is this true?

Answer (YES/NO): NO